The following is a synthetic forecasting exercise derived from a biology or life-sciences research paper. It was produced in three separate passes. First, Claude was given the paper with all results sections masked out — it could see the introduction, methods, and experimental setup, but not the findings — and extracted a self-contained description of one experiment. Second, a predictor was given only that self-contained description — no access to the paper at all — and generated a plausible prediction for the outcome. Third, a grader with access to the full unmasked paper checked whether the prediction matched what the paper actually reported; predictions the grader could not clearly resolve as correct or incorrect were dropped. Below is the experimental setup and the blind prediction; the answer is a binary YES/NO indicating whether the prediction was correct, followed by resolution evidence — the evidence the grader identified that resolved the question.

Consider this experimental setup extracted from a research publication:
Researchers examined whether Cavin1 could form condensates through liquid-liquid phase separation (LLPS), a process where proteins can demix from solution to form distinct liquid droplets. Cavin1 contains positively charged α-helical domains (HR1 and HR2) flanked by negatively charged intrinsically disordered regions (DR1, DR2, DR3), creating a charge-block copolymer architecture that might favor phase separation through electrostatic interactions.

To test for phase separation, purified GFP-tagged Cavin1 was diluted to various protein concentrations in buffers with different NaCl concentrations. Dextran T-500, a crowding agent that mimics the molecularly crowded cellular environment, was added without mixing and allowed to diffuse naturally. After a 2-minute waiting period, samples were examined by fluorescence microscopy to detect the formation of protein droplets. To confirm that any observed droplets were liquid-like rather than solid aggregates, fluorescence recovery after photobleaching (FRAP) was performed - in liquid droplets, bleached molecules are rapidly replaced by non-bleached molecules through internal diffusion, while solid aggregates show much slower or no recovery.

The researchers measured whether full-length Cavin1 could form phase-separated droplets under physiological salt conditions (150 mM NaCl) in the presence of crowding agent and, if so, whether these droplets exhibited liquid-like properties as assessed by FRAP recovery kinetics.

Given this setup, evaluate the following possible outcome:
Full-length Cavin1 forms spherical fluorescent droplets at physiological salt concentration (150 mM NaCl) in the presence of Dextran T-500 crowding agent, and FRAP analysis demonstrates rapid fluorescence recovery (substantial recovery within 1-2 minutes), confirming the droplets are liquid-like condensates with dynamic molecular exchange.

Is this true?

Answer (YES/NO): YES